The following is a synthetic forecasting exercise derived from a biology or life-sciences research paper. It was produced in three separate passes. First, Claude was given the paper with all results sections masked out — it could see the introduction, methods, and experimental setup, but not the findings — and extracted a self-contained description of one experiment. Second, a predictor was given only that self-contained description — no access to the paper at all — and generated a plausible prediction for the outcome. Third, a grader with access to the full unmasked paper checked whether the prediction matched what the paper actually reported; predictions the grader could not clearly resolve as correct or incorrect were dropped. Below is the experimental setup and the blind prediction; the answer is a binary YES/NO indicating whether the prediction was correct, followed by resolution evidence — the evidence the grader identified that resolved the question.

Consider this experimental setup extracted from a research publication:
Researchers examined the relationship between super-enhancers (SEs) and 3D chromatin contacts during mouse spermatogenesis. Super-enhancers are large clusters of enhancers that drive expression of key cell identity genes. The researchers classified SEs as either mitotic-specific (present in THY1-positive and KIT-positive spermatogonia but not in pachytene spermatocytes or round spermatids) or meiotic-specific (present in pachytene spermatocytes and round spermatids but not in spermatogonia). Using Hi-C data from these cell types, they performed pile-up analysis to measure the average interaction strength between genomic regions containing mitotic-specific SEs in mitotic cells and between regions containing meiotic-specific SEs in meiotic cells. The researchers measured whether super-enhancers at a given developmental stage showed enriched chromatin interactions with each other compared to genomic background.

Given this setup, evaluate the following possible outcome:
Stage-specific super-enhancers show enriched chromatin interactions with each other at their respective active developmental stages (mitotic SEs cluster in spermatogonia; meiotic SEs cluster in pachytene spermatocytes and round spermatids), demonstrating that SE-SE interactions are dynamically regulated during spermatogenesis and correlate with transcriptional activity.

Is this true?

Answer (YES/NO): NO